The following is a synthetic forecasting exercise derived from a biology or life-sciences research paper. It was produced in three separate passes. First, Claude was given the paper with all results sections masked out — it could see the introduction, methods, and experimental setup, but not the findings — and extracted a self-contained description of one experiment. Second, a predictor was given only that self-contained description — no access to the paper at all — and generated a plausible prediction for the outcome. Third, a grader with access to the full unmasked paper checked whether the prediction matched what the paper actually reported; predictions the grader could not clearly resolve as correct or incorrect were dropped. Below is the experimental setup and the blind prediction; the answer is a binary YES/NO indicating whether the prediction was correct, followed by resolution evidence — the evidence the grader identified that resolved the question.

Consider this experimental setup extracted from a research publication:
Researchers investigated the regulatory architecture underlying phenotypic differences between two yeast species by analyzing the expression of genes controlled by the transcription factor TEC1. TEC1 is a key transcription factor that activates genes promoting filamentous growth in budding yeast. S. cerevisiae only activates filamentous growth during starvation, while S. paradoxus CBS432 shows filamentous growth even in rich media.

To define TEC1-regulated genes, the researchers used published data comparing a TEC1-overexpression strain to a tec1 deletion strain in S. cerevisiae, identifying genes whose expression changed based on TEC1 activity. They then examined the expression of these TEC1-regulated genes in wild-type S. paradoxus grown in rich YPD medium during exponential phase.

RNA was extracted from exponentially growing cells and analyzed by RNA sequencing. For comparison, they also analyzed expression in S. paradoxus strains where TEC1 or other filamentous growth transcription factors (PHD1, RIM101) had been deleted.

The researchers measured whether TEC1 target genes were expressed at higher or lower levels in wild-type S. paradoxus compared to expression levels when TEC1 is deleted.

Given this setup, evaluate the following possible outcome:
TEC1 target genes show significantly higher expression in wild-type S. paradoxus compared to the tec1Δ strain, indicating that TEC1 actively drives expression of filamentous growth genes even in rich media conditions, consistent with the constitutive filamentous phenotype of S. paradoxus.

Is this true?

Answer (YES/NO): NO